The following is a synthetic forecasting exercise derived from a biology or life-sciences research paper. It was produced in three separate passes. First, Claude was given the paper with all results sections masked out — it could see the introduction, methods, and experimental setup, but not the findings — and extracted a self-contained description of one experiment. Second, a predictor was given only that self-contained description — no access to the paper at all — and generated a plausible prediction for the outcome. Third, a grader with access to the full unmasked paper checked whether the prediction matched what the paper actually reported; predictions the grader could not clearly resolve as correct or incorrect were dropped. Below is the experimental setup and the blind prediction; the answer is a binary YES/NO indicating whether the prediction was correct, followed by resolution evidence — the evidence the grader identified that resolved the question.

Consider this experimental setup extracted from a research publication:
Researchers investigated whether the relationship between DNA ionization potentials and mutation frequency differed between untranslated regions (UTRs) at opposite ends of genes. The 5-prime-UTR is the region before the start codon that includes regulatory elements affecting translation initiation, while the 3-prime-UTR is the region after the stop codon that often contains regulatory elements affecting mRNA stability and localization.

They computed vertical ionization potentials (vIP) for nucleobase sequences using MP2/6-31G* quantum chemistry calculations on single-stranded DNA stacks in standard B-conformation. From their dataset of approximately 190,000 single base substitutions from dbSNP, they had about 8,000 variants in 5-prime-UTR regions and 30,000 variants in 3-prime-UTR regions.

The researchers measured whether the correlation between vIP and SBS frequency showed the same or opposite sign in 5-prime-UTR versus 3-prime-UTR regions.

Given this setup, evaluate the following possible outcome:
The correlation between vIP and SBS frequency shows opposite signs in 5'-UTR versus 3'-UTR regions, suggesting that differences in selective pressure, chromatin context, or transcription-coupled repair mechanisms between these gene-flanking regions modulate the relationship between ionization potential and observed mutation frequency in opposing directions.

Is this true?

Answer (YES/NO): YES